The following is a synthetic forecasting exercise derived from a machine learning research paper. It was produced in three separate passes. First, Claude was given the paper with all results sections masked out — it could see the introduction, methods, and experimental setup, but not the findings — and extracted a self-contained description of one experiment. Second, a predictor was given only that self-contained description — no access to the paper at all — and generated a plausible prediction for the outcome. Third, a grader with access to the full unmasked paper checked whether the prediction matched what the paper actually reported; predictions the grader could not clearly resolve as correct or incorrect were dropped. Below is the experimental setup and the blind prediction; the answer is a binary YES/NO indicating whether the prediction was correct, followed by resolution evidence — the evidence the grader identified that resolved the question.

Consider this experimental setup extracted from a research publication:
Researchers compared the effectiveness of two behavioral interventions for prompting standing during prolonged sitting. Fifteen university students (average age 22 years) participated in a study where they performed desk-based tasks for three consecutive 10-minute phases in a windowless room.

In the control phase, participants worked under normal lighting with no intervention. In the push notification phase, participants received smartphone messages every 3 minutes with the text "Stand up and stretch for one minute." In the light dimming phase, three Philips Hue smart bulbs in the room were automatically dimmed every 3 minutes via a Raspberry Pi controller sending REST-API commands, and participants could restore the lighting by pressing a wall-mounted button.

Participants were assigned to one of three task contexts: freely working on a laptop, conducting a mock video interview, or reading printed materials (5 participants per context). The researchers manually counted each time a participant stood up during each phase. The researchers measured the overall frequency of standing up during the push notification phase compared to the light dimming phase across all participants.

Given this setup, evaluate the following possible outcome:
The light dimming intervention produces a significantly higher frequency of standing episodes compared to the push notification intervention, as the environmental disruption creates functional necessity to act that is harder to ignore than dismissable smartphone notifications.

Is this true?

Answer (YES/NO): NO